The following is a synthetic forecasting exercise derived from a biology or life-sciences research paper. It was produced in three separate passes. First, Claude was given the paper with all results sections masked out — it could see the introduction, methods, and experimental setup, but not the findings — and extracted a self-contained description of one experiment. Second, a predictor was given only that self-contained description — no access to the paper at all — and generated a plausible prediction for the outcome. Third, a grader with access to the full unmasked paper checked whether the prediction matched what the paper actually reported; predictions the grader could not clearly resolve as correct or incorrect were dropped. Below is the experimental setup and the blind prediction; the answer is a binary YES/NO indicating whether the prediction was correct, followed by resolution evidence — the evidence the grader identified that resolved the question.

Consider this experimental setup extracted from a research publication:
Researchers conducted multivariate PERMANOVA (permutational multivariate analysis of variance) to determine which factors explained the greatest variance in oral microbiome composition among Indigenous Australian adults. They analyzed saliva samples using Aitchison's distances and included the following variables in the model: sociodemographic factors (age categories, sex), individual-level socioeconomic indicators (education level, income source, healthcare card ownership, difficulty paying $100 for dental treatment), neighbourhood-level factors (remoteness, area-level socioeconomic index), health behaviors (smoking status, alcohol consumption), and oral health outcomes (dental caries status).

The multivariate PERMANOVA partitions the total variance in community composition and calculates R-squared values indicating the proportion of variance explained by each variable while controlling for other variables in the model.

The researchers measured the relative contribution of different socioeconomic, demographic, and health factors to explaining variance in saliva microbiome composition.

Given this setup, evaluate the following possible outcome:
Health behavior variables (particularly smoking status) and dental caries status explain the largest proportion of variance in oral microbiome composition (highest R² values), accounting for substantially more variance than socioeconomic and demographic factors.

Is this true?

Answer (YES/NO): NO